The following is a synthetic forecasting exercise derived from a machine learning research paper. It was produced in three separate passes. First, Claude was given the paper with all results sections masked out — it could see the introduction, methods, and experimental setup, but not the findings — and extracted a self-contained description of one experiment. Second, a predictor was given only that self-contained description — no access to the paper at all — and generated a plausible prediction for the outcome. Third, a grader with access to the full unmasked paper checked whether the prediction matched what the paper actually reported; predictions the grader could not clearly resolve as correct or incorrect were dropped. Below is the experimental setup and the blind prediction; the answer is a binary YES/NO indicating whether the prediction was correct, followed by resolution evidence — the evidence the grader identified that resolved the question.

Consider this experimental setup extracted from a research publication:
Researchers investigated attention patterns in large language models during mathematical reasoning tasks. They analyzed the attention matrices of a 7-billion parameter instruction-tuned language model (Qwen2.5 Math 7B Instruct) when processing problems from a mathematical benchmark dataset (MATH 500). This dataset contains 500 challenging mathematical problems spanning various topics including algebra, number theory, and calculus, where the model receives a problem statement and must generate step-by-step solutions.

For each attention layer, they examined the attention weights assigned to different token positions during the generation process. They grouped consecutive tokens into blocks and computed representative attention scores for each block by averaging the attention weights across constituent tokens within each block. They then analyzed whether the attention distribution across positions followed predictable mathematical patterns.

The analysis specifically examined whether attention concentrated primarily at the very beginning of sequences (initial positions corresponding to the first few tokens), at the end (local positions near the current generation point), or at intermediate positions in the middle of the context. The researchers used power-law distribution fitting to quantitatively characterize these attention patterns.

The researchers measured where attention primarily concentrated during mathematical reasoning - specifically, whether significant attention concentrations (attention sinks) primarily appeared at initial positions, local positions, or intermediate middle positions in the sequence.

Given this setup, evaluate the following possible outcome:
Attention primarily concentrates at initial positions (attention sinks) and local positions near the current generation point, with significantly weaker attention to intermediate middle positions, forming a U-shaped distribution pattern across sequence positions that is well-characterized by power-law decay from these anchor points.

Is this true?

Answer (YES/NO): NO